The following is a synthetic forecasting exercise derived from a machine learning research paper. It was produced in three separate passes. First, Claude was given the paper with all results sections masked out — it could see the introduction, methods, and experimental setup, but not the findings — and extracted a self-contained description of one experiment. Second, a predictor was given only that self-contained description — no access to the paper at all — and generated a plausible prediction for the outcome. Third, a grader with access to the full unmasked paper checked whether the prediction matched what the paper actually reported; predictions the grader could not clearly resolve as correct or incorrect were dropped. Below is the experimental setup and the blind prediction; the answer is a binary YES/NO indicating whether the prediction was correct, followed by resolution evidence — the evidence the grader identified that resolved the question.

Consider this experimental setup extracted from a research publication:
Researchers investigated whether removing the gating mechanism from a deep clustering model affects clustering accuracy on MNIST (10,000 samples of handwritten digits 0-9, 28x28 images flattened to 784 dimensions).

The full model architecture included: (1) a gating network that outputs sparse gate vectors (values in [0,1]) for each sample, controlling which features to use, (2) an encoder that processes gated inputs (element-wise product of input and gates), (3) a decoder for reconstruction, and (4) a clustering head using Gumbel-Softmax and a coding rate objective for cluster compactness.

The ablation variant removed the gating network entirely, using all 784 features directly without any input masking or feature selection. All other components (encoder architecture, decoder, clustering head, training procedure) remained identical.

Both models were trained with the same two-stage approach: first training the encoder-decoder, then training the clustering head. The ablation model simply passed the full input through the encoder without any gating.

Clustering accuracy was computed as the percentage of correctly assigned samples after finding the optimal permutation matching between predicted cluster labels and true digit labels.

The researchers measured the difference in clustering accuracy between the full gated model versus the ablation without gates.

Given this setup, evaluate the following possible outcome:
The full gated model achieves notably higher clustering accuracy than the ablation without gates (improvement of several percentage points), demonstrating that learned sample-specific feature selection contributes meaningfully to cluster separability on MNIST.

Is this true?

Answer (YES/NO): NO